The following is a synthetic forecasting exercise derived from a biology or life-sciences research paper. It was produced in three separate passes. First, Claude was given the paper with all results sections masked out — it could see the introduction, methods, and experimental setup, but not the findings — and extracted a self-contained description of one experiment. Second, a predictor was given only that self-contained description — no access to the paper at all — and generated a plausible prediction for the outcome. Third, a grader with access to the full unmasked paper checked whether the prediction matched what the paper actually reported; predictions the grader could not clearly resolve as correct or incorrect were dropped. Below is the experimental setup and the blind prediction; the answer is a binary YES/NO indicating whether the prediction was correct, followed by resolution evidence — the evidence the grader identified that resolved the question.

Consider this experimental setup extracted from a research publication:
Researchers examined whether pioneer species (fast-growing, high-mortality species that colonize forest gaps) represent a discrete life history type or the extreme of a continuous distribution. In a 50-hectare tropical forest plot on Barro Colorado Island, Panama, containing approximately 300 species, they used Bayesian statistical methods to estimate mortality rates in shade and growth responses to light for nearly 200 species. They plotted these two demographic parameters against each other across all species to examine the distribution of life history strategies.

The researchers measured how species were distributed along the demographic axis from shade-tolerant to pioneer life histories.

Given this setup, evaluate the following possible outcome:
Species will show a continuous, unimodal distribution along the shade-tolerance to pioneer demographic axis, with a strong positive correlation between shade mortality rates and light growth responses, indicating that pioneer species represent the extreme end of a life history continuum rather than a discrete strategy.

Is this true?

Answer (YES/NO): YES